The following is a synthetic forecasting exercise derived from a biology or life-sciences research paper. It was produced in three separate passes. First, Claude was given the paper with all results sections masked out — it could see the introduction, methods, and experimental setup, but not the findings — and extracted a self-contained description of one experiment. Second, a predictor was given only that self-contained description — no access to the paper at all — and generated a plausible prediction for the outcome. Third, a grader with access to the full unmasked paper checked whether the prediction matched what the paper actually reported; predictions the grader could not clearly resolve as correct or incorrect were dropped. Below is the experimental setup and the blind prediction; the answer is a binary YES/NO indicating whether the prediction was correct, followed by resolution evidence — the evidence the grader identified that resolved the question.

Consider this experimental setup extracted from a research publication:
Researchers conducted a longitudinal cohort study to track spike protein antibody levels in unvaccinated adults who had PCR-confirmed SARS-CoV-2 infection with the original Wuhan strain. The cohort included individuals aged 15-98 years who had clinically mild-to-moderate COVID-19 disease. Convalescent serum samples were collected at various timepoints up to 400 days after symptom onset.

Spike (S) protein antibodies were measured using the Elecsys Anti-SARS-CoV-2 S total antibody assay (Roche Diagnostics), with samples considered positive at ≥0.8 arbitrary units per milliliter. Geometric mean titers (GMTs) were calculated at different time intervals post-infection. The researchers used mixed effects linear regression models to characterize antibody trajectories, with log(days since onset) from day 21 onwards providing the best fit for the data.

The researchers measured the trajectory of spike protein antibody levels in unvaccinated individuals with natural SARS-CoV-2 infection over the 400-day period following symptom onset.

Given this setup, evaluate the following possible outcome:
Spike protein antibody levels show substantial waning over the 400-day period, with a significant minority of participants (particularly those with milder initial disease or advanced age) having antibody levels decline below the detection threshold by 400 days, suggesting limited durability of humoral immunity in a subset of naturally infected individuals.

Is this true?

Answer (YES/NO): NO